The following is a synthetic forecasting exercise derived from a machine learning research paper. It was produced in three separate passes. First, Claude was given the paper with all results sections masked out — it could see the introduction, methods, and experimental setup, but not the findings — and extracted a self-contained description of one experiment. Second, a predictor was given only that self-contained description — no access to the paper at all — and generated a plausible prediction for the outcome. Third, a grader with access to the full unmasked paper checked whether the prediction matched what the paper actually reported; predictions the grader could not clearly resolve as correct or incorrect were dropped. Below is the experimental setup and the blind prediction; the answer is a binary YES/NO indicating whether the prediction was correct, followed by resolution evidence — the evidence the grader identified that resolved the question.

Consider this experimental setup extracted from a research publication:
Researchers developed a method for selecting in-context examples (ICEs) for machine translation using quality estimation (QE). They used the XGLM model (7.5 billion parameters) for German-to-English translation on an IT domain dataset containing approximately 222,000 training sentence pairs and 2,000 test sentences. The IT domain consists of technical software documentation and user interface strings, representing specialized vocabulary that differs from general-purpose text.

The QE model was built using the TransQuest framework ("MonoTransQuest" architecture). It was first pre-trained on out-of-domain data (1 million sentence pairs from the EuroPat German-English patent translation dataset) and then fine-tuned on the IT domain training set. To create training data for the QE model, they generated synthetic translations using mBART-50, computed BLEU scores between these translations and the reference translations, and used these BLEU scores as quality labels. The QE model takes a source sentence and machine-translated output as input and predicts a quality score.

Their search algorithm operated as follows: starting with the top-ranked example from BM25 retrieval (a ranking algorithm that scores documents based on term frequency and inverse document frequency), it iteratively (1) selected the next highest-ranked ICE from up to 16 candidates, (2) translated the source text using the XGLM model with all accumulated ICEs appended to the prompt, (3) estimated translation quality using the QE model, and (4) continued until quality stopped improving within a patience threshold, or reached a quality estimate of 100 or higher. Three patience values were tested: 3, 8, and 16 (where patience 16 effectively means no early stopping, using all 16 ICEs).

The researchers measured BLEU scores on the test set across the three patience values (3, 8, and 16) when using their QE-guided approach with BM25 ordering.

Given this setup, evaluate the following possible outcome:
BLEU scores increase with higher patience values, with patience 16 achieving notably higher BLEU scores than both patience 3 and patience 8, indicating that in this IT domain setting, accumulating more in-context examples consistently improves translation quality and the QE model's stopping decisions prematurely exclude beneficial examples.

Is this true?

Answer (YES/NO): NO